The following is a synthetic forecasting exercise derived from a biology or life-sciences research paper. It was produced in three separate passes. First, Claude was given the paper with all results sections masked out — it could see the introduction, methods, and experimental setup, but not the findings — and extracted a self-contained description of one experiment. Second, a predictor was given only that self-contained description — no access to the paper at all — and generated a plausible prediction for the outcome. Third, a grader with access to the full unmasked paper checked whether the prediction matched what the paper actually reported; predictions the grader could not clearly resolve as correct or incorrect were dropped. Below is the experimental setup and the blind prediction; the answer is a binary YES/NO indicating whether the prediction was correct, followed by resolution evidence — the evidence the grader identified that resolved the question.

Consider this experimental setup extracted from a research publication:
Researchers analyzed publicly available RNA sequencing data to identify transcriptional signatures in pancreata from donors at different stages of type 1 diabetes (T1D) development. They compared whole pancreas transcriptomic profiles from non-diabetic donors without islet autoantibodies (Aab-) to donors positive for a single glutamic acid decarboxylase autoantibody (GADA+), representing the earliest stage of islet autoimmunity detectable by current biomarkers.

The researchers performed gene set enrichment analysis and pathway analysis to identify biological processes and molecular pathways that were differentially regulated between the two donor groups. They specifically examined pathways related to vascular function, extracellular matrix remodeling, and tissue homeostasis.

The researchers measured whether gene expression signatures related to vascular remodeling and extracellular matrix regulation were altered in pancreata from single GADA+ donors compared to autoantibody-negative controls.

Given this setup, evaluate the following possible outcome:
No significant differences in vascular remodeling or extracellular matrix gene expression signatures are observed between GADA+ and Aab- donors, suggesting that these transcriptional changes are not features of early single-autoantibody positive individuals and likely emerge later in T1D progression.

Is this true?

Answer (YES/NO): NO